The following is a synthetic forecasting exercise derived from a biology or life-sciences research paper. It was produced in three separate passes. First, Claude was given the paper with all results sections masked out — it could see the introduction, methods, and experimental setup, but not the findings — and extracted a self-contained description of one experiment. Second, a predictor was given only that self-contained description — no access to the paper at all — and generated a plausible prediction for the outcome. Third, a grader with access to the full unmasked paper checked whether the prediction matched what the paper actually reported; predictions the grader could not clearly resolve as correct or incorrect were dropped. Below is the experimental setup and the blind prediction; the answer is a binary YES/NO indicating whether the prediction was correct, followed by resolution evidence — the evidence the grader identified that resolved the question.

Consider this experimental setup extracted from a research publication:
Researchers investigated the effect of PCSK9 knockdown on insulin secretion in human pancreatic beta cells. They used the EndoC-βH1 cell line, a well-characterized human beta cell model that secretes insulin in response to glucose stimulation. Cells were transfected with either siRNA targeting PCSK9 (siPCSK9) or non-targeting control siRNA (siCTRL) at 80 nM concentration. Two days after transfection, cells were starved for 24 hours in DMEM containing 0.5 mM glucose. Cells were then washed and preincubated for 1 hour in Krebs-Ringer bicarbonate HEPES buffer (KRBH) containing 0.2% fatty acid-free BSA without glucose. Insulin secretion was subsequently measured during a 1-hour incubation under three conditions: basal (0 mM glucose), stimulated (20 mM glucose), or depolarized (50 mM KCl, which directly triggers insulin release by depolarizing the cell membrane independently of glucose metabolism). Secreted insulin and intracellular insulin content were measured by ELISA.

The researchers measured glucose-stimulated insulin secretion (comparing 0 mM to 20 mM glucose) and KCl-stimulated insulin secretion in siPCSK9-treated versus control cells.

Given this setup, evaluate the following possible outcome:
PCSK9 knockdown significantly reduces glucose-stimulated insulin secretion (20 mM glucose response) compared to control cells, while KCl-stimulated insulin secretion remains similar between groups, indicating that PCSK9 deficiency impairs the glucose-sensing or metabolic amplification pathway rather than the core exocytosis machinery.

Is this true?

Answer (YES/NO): NO